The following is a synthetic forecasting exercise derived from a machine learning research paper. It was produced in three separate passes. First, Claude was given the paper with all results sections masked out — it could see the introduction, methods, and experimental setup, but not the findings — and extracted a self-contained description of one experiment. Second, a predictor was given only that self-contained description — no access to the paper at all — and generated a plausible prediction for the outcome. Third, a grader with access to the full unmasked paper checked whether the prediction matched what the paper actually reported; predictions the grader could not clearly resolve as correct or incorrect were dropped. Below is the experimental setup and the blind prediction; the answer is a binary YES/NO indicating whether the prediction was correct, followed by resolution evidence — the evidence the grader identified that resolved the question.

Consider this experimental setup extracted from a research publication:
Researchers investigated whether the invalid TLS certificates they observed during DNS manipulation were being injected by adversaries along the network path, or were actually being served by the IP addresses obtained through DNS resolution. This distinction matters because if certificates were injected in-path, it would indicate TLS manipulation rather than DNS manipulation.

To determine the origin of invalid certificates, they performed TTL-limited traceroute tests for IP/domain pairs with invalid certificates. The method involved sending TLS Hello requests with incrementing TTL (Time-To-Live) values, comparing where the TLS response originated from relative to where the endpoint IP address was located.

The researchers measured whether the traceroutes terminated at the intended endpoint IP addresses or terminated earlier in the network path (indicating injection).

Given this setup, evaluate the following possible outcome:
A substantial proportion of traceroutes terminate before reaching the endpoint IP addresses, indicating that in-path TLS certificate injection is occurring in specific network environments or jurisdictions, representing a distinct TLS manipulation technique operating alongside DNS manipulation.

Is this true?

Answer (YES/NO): NO